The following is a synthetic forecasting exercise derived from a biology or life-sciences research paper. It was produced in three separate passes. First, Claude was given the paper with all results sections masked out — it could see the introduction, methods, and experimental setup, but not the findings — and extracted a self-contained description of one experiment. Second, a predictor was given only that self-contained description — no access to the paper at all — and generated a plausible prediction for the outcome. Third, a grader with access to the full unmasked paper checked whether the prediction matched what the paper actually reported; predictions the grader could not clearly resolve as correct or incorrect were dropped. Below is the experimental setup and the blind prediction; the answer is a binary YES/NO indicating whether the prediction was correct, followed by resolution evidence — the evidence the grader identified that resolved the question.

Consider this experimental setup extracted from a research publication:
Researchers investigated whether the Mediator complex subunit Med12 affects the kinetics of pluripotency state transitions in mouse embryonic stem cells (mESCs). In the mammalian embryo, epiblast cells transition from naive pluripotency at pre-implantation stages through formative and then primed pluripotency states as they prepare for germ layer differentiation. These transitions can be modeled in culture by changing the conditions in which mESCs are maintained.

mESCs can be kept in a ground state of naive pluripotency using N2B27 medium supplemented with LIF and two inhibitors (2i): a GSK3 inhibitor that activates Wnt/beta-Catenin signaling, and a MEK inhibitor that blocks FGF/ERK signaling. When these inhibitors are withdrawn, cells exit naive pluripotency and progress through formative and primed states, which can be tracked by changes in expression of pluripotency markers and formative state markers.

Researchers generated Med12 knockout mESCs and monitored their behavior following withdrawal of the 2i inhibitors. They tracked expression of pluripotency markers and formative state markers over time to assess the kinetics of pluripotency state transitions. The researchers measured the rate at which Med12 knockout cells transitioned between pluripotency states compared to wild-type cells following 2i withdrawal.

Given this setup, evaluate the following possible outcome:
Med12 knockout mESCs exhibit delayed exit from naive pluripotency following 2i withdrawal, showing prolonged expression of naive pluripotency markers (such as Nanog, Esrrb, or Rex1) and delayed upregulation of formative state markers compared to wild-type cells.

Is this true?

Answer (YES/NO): YES